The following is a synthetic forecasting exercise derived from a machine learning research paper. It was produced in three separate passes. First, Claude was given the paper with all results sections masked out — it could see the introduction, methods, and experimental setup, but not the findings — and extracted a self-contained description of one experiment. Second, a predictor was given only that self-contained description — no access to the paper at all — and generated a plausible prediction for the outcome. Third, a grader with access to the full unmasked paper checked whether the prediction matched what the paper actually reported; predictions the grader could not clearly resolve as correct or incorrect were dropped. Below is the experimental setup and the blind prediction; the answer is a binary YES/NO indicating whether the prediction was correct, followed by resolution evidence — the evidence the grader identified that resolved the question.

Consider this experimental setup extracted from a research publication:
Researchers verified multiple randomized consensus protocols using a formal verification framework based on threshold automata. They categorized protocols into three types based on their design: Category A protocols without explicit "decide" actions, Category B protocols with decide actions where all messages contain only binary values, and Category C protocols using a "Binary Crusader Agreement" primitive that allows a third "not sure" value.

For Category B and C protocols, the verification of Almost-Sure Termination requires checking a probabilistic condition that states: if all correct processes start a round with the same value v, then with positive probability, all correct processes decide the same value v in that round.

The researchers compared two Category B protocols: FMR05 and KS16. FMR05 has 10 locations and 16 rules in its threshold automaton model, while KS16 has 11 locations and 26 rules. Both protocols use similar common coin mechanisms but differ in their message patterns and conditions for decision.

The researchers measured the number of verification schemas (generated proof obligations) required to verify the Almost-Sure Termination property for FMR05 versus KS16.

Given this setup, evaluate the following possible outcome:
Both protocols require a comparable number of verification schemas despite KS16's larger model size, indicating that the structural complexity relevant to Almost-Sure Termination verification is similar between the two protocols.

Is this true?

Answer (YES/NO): NO